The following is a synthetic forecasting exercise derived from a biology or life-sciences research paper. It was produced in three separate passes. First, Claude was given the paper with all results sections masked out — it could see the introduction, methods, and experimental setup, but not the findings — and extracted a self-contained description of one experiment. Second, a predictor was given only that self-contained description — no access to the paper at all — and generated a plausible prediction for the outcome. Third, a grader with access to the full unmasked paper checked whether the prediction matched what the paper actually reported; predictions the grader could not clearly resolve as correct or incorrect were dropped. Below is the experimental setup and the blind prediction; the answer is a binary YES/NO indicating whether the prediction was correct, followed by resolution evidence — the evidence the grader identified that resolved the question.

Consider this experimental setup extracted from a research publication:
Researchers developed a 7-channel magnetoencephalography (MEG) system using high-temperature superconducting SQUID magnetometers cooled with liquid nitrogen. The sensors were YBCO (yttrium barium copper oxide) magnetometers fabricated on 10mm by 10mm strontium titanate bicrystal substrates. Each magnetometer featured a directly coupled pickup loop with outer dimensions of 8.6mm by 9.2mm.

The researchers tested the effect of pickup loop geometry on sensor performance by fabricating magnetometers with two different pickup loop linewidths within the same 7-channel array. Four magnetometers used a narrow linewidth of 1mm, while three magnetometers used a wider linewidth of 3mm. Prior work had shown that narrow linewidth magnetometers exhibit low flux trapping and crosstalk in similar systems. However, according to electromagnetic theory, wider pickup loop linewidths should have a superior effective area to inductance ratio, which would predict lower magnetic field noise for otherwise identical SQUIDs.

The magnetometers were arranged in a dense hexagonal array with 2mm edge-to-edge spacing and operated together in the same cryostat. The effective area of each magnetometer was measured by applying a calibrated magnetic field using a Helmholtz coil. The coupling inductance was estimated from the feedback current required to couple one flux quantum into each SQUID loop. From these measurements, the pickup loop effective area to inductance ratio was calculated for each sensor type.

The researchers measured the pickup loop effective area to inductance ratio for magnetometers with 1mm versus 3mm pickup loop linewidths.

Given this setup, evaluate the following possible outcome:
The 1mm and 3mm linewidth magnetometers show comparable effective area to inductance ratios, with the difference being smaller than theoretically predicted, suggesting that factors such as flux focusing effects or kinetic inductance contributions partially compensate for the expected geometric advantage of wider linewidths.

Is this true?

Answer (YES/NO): NO